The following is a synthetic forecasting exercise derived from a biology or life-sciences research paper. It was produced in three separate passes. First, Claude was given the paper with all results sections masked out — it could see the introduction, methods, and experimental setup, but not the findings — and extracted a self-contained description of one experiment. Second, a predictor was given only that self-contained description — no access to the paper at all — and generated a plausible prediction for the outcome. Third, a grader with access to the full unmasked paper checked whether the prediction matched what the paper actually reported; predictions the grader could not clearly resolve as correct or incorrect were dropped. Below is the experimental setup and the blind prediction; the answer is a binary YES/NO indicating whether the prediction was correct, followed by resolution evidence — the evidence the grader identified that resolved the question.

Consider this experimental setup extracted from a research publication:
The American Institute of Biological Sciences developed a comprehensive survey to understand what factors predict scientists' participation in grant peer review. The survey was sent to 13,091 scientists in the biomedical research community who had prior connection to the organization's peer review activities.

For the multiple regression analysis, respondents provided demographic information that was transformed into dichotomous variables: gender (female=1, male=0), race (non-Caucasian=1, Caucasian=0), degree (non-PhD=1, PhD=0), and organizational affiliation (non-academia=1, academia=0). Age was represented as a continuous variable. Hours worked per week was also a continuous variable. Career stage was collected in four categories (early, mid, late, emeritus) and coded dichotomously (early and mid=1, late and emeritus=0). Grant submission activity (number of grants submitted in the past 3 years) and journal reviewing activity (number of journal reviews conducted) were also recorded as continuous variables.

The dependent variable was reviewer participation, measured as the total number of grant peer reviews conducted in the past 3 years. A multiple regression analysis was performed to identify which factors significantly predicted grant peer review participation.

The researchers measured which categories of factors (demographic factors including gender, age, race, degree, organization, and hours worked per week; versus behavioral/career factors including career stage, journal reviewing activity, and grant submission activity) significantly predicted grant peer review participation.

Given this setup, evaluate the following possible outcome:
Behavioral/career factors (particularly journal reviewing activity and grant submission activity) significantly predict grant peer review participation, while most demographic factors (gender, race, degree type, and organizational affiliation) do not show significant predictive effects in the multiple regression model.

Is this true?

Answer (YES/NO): YES